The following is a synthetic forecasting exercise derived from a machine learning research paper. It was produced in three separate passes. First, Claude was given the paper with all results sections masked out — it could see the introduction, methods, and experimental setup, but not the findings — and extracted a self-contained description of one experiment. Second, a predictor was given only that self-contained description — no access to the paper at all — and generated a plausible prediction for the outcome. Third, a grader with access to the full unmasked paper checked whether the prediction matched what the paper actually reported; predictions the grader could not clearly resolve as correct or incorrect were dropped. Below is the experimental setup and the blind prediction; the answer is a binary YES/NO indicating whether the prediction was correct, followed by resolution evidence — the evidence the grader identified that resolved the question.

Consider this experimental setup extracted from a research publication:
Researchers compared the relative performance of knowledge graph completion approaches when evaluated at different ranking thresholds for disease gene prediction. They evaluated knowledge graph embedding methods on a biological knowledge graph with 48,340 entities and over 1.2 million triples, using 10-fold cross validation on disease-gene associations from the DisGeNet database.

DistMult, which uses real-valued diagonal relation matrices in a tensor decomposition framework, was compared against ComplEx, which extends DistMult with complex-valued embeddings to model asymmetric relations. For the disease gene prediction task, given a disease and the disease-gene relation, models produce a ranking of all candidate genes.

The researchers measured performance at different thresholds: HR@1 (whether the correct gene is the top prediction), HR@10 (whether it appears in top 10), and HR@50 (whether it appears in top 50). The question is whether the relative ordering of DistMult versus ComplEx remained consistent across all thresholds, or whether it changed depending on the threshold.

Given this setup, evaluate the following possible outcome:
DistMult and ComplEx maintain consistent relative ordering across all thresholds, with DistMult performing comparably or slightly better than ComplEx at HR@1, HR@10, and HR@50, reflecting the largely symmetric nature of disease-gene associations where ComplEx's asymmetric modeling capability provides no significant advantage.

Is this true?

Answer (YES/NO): NO